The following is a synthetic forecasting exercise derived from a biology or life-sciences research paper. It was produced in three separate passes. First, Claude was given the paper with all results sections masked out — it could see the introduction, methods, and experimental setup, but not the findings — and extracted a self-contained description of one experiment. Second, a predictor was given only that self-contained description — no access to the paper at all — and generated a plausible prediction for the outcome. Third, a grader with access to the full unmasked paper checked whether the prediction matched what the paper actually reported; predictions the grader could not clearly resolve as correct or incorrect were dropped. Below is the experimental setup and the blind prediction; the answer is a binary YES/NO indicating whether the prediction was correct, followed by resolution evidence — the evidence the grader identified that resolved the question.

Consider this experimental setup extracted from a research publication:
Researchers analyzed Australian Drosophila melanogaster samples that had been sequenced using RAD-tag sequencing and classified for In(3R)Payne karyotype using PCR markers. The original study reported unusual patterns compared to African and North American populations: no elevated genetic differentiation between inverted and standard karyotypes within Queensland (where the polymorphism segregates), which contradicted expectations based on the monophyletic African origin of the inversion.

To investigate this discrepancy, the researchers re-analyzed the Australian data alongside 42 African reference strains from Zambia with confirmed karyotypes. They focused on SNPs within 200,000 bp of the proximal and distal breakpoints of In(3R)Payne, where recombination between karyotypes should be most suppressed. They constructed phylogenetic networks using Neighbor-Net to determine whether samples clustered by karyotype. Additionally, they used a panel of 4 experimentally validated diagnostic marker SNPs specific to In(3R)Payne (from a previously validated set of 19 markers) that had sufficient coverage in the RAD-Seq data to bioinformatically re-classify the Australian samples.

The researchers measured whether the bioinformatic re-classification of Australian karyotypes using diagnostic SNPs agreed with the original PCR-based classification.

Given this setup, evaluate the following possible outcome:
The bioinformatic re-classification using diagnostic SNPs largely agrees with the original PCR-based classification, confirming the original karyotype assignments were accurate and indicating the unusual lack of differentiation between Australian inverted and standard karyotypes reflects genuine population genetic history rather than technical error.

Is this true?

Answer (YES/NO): NO